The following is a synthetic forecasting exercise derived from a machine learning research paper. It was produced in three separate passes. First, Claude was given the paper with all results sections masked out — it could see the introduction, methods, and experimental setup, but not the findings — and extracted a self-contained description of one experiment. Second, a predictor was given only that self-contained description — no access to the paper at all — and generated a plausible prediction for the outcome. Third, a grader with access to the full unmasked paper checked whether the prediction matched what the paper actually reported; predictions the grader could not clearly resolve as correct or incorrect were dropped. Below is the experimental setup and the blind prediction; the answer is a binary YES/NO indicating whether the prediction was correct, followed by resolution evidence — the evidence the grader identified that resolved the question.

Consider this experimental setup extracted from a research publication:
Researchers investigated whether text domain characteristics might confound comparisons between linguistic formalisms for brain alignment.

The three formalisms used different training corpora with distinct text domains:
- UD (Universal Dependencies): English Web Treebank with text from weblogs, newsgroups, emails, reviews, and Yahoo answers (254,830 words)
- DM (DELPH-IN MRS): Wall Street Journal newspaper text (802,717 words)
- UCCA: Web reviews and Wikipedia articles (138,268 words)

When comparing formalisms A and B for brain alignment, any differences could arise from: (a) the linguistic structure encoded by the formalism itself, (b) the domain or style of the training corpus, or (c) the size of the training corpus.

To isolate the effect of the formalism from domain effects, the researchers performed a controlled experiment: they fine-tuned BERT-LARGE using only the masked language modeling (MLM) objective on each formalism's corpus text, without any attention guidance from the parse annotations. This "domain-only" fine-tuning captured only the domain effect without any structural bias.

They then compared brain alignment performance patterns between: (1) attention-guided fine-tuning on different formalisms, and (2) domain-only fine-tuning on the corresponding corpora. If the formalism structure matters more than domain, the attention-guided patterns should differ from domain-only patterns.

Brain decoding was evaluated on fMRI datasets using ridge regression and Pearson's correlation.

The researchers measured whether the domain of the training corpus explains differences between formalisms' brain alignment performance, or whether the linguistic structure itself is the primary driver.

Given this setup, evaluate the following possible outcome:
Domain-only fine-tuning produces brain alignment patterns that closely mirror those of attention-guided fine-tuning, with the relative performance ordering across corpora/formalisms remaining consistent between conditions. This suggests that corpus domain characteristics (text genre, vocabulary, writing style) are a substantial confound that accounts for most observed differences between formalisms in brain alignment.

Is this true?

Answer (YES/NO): NO